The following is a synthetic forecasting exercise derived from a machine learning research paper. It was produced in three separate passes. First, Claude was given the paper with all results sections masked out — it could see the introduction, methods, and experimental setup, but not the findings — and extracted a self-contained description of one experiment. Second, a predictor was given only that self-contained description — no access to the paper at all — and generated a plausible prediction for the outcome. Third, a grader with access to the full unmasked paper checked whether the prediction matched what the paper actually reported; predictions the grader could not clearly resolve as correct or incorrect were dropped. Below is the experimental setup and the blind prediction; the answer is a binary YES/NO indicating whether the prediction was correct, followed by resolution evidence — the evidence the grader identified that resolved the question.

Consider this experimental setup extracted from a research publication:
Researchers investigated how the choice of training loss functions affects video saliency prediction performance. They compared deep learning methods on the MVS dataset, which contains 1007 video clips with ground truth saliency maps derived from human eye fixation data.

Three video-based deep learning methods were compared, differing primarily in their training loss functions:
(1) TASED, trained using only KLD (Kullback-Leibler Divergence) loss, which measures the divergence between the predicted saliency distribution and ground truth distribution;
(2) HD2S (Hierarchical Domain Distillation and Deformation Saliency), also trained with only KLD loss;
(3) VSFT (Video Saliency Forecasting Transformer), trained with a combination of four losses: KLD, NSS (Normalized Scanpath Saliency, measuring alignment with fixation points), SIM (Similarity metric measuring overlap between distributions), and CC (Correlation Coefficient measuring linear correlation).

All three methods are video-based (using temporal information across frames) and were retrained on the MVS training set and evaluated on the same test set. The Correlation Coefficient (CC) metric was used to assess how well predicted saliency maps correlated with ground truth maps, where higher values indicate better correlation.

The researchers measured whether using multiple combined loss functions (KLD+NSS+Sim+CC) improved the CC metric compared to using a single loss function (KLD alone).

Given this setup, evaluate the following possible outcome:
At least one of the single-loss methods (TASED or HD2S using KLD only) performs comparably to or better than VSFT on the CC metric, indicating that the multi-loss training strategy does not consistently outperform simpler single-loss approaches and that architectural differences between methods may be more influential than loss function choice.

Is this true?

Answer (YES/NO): YES